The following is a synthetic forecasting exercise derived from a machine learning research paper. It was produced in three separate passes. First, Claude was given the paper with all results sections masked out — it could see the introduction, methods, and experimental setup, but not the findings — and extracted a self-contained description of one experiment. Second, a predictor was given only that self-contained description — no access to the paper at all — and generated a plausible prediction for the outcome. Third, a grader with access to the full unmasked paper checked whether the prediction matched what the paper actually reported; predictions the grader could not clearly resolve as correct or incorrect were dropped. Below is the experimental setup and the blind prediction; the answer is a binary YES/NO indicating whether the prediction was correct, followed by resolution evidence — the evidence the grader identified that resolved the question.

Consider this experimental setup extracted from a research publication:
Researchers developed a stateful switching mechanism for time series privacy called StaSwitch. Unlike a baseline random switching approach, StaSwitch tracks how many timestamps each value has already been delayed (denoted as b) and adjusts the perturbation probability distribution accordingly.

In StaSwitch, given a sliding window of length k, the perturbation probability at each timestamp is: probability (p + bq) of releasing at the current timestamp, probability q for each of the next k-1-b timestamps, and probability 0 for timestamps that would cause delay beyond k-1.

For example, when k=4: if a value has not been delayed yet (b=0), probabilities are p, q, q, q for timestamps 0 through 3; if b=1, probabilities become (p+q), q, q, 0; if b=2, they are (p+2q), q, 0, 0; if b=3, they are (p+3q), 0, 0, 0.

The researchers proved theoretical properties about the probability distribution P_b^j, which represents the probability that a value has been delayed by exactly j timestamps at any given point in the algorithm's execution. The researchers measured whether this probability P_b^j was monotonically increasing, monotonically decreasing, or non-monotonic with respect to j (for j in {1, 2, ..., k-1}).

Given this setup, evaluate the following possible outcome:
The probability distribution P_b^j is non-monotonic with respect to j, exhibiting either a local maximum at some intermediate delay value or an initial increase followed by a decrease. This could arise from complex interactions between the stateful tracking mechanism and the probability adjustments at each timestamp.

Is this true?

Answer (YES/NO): NO